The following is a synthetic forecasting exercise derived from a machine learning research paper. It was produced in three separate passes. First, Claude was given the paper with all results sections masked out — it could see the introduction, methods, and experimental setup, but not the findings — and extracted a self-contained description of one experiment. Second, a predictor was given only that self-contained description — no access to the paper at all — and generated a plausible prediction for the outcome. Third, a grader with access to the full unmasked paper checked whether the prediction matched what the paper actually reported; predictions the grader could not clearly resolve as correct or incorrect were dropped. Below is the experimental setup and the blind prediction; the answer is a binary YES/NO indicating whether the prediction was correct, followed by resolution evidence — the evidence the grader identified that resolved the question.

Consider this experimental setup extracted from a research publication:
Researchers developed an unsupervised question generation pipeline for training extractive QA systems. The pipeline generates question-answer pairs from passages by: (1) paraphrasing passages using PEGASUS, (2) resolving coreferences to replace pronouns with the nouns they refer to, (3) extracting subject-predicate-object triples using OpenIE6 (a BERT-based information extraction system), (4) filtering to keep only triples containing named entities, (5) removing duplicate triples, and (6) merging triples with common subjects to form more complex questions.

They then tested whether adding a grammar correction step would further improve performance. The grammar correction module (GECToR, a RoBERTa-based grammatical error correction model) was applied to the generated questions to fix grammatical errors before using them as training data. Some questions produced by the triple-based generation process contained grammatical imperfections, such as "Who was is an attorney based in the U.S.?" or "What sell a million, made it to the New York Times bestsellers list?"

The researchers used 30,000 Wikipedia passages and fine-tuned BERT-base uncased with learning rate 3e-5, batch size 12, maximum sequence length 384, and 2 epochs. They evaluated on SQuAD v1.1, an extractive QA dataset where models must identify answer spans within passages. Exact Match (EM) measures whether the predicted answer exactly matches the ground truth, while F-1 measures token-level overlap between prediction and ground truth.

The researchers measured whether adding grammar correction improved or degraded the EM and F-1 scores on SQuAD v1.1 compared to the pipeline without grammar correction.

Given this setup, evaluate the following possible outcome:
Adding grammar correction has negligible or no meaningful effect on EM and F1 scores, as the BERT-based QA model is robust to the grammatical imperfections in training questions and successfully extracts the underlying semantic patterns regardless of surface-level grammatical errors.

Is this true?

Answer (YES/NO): NO